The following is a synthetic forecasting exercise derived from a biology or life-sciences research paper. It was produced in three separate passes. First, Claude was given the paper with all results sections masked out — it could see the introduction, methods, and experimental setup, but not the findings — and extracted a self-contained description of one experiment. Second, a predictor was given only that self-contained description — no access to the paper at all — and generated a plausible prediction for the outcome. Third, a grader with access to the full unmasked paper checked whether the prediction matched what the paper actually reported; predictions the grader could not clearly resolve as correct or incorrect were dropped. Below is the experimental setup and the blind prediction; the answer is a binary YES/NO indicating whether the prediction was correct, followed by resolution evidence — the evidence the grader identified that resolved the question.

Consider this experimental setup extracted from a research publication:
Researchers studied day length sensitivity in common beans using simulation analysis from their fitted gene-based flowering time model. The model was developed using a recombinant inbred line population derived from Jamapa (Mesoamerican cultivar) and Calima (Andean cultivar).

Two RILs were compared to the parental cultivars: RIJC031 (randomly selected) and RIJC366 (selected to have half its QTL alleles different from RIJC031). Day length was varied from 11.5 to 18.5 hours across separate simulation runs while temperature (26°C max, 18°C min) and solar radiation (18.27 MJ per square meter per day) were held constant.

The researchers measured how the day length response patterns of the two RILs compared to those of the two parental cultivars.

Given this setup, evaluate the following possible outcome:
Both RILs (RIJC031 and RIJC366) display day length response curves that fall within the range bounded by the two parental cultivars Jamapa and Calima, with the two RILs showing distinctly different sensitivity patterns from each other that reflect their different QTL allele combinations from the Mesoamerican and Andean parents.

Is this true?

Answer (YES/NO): NO